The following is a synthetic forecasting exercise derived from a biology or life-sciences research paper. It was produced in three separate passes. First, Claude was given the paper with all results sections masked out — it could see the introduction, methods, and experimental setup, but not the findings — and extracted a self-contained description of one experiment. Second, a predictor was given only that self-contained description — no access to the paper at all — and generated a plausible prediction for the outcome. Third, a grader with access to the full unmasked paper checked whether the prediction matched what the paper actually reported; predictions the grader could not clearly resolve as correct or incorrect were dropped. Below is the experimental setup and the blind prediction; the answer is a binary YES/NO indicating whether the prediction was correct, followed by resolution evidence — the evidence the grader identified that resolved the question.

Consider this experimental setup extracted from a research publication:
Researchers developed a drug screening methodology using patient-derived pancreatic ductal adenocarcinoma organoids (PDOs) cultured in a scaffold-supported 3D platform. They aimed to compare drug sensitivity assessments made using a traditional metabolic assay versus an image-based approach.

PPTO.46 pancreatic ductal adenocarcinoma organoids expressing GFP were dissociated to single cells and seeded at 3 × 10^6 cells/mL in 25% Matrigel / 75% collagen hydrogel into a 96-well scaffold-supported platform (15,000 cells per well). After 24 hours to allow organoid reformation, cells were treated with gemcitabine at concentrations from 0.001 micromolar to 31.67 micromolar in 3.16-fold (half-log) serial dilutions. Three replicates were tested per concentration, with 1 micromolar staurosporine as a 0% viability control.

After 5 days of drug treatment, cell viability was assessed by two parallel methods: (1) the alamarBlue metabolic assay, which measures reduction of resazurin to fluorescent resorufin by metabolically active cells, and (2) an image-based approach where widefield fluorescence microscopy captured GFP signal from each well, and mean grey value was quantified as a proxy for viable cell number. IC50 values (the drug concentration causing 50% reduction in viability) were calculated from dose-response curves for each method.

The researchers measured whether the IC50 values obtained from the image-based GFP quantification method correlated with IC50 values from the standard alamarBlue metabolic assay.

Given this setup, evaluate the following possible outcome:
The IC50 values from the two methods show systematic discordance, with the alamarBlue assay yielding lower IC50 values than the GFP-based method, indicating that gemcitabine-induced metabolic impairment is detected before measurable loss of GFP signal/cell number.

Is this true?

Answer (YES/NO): NO